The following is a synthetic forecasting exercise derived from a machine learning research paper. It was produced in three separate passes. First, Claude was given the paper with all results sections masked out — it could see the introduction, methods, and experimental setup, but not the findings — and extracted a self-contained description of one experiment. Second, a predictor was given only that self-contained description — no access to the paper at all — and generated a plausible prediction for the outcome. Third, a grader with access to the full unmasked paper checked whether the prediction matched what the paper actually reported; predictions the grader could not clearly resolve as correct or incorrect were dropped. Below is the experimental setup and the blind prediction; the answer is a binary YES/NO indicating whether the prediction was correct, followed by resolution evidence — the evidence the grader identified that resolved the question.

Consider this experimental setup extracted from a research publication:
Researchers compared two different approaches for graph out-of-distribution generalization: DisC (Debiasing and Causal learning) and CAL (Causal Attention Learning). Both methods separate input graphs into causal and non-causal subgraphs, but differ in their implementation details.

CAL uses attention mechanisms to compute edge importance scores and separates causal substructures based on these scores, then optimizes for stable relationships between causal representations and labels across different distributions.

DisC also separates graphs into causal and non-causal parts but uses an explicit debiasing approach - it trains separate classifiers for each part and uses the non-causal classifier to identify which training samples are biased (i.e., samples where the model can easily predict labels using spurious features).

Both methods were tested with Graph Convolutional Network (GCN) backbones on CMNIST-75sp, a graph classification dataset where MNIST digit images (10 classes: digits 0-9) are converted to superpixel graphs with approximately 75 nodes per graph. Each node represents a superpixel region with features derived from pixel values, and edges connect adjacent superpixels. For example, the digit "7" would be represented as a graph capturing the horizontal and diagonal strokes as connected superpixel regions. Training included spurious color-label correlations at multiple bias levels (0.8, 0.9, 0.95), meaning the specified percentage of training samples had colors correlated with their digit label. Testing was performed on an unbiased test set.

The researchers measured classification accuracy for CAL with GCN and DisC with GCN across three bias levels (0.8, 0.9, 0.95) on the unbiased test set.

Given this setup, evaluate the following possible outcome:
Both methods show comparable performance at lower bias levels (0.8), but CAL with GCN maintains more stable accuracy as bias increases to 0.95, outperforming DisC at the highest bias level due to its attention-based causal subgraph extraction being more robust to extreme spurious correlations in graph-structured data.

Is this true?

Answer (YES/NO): NO